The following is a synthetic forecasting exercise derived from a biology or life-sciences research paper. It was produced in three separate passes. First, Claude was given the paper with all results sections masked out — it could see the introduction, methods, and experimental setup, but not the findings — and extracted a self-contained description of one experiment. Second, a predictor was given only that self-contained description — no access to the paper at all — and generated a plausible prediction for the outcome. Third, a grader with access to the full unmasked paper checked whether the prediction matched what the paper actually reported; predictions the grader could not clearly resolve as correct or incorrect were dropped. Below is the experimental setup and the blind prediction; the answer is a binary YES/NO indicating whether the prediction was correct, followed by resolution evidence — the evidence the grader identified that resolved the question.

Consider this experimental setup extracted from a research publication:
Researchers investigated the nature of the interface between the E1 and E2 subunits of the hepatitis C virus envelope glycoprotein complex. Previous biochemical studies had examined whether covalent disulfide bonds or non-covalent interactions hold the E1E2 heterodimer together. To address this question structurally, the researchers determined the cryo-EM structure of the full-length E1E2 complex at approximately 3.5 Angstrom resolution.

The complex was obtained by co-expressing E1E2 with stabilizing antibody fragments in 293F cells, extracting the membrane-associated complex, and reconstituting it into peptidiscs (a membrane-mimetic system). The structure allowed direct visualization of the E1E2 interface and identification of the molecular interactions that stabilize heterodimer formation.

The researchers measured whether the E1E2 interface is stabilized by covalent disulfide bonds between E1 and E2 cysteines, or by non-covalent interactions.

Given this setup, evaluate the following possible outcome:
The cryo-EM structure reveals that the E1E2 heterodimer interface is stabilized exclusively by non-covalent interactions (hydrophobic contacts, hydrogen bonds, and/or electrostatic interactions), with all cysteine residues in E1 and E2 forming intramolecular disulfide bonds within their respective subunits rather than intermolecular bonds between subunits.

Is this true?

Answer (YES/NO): YES